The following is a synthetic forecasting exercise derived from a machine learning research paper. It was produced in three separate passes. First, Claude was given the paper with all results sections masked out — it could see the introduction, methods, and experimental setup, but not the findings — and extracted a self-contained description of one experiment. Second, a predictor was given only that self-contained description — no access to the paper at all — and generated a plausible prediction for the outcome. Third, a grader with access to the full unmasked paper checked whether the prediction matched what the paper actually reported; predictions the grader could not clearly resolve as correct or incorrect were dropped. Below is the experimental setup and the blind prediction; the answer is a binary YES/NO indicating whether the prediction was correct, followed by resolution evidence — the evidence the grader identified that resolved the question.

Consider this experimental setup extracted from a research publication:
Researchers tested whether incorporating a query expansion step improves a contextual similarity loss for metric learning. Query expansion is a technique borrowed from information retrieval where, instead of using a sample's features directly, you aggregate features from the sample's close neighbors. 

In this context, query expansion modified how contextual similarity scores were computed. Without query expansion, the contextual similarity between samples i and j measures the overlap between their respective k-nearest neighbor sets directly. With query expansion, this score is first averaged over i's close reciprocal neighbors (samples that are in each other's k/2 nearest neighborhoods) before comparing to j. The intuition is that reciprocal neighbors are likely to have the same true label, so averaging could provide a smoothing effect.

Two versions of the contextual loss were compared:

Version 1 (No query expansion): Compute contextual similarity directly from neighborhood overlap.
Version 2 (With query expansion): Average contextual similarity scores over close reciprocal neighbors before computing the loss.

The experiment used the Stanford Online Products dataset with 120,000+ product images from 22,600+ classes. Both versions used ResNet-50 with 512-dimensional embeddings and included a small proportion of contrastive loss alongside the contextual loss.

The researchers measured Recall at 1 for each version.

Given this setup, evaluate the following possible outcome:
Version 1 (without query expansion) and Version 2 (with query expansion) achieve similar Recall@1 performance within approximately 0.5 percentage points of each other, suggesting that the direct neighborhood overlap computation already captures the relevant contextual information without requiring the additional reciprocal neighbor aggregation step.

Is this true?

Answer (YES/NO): NO